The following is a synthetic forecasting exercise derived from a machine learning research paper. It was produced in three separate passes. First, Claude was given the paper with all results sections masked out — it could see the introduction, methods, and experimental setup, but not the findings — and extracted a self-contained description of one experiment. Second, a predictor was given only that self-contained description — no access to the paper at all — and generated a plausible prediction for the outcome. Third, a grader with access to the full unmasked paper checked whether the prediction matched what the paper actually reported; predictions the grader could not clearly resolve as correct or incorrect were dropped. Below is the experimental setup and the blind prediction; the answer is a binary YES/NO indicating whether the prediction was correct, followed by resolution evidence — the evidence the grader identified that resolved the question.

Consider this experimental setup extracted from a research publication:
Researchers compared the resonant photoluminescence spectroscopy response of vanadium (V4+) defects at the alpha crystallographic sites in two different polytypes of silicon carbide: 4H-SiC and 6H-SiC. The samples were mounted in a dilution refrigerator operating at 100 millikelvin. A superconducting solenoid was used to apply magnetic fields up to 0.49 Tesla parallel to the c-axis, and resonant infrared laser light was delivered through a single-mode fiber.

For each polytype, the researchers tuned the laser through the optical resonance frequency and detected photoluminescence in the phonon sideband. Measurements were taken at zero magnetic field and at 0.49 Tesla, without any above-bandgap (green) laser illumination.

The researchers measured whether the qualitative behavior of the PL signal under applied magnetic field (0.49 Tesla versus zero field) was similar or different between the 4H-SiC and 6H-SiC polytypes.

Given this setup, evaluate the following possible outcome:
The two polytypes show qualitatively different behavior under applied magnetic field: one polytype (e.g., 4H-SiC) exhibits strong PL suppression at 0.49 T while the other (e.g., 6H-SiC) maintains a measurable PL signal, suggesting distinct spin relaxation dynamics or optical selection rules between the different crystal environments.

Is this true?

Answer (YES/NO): NO